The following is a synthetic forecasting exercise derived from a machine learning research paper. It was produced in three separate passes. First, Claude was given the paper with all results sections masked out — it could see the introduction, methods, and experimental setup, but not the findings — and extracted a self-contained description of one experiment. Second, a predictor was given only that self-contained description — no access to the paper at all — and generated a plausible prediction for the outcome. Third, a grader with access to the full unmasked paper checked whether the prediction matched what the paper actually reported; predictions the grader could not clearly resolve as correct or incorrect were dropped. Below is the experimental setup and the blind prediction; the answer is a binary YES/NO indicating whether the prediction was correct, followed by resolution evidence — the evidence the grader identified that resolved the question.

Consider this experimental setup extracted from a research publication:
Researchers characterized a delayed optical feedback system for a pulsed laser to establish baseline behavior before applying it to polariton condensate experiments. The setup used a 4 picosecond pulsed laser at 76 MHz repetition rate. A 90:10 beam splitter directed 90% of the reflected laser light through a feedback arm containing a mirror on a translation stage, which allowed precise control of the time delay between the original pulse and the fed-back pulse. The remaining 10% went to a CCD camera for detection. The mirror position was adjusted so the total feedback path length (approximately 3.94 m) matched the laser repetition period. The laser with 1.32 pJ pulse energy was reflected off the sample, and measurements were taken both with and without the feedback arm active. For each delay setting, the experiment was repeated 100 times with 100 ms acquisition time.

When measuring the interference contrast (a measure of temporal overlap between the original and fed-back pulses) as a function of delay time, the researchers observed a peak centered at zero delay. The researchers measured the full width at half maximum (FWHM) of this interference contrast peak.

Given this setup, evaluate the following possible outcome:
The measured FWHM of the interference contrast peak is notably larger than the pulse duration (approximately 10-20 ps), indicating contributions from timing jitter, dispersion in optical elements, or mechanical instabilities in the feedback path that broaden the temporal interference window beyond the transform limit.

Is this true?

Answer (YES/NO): NO